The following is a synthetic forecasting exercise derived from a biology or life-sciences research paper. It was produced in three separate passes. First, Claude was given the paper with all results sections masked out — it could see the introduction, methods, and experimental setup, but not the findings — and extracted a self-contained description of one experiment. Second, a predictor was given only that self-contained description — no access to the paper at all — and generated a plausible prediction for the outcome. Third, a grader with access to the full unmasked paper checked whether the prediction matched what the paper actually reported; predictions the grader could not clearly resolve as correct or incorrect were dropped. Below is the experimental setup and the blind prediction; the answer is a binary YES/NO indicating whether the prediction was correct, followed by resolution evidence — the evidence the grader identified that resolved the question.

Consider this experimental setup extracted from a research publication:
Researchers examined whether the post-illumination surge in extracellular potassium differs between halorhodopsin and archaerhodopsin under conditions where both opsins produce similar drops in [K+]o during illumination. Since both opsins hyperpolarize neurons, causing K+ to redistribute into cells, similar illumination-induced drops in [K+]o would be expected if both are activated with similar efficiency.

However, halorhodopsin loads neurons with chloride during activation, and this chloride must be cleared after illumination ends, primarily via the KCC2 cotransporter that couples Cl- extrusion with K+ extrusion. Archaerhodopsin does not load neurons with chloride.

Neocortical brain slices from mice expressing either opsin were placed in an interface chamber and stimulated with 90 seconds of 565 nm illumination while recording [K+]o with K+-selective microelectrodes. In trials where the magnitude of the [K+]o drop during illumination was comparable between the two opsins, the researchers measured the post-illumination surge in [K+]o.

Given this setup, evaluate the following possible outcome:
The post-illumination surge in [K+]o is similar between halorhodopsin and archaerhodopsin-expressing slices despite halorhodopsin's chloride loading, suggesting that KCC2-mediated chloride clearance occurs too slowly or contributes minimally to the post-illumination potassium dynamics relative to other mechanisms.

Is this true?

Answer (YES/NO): NO